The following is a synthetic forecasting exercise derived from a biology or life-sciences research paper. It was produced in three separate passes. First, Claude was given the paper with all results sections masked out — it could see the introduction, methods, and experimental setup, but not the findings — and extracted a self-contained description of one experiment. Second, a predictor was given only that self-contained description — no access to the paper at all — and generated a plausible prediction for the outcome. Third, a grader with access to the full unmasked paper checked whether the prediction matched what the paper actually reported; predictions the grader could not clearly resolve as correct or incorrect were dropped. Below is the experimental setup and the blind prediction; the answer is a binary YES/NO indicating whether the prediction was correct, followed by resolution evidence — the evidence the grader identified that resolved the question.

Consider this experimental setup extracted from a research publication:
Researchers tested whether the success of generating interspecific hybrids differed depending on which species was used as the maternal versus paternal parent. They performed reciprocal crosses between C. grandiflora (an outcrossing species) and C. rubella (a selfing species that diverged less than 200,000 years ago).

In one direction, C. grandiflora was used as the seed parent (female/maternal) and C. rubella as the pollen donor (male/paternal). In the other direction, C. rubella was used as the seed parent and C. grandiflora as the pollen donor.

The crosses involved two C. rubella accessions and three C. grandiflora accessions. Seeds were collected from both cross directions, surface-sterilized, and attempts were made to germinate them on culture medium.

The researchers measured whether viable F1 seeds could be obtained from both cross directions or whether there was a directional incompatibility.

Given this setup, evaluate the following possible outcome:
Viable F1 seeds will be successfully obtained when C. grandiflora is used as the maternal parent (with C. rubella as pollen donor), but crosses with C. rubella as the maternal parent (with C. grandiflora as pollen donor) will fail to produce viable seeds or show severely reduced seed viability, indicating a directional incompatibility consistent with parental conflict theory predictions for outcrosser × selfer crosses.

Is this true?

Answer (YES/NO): YES